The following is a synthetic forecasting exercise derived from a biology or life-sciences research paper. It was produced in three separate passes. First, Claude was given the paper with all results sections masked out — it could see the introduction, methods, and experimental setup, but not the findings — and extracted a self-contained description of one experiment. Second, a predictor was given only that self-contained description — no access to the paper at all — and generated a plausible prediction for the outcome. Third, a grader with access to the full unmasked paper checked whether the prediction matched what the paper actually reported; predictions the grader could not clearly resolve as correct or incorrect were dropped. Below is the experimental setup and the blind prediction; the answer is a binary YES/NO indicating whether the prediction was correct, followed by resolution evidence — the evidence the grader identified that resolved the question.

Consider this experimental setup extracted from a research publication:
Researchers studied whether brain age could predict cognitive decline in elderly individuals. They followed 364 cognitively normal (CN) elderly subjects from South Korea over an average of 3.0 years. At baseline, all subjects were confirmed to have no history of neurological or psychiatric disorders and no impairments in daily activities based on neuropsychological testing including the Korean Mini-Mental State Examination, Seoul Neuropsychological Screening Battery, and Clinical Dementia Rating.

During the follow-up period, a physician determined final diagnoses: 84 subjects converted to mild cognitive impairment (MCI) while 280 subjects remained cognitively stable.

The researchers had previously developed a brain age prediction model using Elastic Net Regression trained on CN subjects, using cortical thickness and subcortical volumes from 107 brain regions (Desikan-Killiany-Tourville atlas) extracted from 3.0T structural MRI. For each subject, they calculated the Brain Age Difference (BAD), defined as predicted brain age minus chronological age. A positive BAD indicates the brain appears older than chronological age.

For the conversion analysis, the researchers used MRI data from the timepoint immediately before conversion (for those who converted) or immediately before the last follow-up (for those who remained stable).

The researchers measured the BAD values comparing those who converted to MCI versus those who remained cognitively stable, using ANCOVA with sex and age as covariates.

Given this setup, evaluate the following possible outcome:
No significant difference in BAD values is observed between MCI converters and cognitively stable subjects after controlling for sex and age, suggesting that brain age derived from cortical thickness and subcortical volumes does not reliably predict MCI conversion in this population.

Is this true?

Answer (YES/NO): NO